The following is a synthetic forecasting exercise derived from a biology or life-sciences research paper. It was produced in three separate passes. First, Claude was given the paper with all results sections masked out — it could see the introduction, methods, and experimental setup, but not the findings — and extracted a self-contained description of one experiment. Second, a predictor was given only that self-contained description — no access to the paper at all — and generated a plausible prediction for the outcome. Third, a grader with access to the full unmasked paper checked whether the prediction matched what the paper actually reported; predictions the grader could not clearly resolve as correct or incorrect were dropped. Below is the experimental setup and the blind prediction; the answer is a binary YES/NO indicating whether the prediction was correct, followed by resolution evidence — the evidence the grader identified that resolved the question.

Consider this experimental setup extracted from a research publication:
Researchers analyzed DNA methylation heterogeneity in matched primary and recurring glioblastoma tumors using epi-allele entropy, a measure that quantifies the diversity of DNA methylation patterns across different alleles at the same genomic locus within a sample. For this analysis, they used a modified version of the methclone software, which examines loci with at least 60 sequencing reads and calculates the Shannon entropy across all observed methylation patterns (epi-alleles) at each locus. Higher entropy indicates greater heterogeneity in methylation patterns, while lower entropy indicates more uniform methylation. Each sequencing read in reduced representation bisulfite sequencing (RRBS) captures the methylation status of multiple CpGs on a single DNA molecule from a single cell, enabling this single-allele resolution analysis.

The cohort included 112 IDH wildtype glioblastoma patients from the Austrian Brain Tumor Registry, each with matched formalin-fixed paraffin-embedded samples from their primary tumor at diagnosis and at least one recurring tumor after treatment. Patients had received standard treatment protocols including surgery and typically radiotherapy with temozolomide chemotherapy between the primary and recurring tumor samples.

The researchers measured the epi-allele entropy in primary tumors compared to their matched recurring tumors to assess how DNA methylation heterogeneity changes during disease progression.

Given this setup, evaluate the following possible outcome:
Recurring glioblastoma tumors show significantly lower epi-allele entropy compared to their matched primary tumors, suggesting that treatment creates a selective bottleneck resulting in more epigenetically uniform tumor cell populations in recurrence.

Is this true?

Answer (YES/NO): NO